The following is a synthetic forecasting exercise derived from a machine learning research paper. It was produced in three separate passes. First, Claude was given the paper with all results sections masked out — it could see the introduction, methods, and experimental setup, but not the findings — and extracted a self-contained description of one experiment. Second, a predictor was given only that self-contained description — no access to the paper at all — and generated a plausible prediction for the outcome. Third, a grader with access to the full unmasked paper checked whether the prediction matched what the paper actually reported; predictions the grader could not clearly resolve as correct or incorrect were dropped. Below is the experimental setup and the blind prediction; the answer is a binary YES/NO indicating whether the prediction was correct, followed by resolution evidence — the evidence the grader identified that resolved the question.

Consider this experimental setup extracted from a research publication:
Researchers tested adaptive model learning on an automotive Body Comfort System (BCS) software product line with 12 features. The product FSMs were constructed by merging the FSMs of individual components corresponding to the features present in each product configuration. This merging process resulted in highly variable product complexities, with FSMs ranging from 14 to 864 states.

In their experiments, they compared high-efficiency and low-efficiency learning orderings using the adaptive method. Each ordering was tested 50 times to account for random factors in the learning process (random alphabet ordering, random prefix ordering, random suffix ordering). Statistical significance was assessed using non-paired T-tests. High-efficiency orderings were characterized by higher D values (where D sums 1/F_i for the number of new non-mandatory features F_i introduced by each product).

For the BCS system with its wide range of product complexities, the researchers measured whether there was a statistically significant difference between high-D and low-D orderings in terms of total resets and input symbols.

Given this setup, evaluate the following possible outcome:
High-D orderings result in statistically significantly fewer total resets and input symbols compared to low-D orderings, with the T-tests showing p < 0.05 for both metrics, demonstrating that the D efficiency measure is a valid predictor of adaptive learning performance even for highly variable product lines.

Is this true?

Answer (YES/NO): YES